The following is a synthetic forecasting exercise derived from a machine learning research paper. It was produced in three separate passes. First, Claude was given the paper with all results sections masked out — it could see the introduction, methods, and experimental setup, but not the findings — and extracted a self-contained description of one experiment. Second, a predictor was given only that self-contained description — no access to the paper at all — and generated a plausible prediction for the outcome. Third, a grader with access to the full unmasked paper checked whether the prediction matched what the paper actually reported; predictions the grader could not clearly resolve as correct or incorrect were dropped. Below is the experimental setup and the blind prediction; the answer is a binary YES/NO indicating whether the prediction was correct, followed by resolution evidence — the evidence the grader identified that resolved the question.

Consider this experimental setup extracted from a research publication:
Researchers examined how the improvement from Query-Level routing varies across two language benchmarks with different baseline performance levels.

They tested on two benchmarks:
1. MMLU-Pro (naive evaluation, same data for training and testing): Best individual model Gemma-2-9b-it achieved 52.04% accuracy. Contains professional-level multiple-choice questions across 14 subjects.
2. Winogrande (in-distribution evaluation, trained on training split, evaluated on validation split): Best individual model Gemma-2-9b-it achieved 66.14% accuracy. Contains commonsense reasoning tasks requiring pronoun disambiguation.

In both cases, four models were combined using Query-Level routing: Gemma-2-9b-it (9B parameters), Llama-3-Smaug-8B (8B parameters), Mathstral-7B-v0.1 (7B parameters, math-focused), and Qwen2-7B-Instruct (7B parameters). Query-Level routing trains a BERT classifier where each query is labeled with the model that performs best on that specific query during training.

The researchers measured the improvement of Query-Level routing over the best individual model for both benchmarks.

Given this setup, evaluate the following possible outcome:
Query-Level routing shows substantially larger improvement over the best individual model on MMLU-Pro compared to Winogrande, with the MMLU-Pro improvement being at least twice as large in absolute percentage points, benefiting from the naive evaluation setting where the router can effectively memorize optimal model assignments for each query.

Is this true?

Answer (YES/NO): YES